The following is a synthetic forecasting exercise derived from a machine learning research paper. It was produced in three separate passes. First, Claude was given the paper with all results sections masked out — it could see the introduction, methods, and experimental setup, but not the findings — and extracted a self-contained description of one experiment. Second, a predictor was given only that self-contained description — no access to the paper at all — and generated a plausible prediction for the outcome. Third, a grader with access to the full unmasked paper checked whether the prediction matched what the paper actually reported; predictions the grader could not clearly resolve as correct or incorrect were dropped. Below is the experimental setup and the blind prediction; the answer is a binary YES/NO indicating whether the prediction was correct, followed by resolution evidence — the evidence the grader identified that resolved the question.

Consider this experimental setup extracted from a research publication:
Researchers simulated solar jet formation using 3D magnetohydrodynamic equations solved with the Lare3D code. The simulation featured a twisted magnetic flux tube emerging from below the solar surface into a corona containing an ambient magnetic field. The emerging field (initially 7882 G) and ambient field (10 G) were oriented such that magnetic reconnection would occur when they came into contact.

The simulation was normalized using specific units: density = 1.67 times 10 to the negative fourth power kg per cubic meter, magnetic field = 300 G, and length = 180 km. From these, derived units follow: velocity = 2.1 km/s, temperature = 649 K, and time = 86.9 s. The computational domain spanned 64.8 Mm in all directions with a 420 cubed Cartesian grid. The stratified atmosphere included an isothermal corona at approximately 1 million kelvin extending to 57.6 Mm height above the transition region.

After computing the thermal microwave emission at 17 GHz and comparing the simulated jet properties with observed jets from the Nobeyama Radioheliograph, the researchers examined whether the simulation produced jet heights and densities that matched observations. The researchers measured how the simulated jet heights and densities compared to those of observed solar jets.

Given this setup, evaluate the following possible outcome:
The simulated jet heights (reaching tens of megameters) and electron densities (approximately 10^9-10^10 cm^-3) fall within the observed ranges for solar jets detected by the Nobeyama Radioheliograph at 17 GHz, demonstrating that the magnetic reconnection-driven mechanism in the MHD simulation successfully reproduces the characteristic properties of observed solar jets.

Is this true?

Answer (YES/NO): NO